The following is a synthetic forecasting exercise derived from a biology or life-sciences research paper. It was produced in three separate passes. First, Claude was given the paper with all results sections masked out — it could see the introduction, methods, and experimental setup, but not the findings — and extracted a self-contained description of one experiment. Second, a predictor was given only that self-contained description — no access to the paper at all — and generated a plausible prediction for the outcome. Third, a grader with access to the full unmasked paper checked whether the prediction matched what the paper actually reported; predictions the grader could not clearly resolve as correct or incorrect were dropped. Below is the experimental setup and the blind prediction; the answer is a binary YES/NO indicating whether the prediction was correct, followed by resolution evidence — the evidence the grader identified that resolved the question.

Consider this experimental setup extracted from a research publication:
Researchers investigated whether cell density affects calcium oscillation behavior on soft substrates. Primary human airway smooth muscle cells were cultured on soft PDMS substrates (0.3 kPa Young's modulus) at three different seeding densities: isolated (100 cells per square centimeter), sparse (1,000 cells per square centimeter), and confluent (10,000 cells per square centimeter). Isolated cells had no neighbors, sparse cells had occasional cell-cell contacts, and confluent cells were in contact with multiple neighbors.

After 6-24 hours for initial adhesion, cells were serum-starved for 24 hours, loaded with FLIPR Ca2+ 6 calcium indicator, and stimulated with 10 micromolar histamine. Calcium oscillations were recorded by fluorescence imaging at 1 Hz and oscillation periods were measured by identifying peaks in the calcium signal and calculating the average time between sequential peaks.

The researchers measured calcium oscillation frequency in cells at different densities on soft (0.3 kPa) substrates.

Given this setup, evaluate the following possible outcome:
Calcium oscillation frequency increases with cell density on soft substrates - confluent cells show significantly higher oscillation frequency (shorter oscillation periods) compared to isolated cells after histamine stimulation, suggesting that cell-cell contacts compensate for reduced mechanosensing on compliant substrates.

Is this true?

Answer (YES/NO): NO